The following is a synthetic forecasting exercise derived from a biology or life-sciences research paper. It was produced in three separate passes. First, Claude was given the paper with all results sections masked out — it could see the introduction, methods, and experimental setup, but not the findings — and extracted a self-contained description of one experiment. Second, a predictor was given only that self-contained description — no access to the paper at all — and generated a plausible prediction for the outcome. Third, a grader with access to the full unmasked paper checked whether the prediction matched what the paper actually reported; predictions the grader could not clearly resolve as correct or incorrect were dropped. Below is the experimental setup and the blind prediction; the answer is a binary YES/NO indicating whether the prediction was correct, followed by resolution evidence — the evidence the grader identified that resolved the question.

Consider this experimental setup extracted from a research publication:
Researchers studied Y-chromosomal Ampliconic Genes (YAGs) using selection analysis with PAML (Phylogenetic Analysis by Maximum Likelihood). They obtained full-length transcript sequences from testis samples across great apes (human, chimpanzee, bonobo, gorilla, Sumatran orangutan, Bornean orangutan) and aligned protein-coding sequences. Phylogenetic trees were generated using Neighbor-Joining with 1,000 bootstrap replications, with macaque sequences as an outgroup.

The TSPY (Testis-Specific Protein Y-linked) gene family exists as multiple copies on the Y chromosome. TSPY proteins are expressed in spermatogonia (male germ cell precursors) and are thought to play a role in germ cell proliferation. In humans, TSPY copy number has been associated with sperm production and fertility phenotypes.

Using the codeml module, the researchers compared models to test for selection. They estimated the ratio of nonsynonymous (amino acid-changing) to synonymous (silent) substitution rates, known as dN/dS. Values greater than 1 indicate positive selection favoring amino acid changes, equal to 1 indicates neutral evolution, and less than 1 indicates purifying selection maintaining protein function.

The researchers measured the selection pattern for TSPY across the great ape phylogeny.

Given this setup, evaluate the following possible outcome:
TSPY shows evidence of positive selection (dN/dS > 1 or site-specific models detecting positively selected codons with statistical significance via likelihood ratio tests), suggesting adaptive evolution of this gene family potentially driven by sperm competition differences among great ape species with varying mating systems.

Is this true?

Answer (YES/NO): NO